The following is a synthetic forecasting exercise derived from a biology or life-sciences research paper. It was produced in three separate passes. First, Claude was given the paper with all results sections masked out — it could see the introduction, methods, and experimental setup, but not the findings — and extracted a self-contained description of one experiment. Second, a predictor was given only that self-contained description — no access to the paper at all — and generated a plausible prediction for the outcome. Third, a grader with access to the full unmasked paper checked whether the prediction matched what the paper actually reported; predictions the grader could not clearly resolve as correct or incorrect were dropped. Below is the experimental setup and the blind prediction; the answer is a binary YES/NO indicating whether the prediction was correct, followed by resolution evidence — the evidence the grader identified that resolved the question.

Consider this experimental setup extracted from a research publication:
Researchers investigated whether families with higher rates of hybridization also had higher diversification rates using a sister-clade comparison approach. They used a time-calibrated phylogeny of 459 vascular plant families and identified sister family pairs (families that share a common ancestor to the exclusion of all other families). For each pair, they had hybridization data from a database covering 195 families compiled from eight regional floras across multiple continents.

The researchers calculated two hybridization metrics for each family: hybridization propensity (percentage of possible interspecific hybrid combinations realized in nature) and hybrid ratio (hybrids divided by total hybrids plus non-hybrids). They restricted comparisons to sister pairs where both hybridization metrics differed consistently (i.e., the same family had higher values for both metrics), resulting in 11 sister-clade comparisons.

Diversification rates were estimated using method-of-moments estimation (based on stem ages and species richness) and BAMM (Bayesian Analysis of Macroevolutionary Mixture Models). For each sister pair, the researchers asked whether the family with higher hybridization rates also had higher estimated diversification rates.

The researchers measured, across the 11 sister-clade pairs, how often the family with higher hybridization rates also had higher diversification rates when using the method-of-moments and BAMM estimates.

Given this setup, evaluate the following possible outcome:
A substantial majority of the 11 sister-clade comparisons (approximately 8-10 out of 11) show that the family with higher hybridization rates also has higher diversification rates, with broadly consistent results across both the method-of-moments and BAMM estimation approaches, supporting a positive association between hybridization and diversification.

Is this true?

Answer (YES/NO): YES